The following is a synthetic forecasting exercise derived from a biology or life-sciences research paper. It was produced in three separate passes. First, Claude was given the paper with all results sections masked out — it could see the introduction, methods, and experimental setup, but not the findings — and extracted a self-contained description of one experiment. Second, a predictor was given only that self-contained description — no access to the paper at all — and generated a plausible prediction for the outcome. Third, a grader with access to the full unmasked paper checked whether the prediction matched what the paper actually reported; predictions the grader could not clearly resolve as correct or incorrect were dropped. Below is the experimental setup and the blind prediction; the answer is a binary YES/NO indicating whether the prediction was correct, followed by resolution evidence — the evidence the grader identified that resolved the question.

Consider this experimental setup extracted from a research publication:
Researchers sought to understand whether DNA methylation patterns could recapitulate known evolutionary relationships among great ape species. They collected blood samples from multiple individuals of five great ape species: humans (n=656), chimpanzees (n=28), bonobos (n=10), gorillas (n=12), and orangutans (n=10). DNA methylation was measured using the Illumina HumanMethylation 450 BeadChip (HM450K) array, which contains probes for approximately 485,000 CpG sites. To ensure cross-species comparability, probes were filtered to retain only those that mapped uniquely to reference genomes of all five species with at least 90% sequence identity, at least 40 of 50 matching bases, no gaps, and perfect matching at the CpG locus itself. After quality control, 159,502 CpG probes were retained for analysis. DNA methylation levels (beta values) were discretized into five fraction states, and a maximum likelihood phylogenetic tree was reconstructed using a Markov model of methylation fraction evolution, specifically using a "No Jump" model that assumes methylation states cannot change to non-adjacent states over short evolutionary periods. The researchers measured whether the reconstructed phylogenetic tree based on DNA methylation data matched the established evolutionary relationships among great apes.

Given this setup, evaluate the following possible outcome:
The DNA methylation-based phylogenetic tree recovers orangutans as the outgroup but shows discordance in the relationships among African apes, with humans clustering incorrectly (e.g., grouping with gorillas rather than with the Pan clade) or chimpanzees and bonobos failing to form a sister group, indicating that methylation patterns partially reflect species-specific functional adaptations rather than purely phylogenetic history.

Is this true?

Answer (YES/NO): NO